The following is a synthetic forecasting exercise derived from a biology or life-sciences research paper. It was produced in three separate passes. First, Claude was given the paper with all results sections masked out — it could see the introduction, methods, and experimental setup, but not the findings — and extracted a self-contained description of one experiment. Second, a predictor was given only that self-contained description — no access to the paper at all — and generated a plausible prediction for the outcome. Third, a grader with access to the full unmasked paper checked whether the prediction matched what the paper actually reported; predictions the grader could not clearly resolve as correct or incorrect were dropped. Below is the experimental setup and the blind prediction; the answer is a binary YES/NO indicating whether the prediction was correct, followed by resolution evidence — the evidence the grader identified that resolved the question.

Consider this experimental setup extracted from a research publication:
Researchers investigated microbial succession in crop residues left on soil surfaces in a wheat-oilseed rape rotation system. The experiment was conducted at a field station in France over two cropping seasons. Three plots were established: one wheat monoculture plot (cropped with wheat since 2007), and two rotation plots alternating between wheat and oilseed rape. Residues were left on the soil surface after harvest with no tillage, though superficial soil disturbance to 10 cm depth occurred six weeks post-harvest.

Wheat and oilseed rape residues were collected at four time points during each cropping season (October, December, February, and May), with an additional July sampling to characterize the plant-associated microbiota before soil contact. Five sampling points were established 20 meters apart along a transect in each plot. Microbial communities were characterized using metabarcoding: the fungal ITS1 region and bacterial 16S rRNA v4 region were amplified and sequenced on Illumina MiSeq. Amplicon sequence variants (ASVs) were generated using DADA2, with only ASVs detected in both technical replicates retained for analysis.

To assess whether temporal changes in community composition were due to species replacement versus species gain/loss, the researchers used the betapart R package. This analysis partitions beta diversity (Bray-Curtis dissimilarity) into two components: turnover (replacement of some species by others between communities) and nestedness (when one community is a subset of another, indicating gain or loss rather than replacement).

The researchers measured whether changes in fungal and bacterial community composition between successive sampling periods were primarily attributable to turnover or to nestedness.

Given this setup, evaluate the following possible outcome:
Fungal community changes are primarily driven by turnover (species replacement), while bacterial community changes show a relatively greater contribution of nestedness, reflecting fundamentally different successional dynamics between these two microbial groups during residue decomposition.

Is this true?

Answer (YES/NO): YES